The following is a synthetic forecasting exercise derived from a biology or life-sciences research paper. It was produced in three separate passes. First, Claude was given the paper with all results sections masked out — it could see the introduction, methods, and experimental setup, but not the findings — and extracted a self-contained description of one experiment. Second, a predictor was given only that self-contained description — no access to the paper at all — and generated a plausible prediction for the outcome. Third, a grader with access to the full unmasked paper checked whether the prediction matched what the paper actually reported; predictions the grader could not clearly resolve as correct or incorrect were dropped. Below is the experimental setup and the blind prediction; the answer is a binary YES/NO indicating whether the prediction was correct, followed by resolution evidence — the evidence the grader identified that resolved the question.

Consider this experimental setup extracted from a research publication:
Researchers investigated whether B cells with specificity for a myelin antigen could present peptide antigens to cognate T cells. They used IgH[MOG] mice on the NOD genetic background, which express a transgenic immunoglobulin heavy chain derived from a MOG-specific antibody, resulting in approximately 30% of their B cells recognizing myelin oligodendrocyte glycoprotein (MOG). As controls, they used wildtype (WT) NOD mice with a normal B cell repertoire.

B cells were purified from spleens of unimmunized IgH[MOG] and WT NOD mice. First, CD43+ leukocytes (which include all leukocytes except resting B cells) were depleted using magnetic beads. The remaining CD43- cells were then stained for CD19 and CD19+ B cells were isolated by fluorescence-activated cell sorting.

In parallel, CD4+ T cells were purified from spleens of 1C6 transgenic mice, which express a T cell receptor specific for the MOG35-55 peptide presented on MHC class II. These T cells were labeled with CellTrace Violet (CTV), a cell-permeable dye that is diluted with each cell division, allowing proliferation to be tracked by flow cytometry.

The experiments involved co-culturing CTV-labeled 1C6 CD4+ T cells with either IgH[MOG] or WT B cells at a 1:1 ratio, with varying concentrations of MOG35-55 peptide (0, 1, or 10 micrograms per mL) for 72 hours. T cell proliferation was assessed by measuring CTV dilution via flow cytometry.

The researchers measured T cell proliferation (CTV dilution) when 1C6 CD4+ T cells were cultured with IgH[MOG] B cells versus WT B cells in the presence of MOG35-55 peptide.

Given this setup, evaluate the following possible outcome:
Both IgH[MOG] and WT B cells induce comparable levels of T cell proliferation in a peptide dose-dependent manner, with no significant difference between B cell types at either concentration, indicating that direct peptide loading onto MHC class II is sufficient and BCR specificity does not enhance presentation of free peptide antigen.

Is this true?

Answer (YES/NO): YES